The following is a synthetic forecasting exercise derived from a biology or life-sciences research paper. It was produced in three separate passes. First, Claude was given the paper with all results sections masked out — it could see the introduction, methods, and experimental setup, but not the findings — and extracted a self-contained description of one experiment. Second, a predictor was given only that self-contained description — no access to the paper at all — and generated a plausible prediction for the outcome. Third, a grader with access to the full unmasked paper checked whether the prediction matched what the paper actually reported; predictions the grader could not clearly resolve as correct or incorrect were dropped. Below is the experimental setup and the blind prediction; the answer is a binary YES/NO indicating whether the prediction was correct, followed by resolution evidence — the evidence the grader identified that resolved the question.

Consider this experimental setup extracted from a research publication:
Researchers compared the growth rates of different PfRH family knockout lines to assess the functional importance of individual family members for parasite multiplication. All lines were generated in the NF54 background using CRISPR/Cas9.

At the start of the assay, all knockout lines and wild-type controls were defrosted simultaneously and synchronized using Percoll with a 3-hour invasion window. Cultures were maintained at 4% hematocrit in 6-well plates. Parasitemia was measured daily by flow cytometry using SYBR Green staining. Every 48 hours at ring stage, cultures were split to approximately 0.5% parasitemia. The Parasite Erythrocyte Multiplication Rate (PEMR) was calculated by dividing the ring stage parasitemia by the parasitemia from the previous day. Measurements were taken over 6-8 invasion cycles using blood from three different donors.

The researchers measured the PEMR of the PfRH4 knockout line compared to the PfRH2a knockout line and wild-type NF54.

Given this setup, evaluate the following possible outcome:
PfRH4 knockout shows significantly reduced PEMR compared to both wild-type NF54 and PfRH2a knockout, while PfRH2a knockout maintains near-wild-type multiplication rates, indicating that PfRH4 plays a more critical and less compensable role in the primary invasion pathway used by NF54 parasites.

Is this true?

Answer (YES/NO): NO